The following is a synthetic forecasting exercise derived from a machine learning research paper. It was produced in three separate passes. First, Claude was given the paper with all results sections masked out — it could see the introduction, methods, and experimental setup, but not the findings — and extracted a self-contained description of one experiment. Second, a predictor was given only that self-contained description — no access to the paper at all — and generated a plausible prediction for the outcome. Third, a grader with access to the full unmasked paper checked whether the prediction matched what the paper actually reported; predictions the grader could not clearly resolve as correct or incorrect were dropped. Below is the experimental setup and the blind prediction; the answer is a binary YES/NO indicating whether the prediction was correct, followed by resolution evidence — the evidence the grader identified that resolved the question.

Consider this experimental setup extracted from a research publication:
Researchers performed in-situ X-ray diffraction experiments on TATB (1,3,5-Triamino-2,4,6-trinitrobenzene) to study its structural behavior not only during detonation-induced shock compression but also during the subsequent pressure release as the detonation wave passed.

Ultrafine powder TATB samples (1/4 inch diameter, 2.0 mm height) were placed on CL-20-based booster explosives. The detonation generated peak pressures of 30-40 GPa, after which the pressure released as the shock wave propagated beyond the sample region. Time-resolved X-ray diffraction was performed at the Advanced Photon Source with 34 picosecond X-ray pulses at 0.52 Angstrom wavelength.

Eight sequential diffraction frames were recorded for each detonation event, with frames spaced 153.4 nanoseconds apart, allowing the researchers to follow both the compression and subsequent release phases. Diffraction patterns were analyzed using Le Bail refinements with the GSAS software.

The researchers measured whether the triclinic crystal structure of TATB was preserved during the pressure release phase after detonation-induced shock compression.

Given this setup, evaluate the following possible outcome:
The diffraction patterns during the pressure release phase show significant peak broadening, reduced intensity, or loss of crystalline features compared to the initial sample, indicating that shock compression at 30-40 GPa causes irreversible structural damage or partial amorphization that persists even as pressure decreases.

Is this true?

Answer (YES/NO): NO